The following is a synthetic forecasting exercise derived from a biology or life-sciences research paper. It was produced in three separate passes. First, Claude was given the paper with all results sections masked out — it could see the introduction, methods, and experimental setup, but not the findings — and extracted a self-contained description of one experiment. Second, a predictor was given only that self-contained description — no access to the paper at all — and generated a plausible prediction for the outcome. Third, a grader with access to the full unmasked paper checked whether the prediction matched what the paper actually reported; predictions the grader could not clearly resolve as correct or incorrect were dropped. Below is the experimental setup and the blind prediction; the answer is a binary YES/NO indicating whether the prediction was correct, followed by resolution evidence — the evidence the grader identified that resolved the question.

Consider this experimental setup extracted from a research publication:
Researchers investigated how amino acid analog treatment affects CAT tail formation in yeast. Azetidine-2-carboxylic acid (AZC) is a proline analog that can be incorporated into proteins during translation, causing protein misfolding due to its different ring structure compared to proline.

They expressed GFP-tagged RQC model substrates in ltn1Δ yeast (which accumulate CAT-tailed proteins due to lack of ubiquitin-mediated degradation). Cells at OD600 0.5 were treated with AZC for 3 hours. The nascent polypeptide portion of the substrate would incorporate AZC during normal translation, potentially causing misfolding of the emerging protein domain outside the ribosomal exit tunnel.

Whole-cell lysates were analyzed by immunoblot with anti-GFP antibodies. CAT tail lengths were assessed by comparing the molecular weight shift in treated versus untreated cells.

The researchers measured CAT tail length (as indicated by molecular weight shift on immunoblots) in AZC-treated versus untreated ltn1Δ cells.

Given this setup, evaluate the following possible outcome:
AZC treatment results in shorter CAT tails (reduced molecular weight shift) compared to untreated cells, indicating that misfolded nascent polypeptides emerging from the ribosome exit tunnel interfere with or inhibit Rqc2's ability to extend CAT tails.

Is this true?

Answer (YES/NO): NO